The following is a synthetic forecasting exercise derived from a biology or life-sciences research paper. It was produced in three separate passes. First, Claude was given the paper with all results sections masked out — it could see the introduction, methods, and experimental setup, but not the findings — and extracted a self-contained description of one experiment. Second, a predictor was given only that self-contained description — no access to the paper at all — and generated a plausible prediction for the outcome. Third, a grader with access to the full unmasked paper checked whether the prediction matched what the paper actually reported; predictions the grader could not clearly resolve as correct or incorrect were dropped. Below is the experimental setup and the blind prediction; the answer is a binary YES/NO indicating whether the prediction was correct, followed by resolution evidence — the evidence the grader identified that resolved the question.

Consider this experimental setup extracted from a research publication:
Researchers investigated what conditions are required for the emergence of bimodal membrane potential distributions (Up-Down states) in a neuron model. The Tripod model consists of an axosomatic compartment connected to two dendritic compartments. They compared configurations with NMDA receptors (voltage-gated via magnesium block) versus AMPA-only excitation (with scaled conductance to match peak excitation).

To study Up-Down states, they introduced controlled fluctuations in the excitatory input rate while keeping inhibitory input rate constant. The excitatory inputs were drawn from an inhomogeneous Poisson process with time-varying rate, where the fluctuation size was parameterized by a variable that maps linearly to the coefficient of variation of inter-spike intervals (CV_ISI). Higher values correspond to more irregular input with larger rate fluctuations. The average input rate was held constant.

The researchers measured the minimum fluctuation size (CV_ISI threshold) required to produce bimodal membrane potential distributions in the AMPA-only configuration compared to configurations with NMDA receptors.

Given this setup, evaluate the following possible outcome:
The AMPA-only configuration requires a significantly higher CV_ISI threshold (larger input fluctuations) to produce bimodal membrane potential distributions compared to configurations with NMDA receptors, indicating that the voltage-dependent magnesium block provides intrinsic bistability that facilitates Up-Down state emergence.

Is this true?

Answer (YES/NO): YES